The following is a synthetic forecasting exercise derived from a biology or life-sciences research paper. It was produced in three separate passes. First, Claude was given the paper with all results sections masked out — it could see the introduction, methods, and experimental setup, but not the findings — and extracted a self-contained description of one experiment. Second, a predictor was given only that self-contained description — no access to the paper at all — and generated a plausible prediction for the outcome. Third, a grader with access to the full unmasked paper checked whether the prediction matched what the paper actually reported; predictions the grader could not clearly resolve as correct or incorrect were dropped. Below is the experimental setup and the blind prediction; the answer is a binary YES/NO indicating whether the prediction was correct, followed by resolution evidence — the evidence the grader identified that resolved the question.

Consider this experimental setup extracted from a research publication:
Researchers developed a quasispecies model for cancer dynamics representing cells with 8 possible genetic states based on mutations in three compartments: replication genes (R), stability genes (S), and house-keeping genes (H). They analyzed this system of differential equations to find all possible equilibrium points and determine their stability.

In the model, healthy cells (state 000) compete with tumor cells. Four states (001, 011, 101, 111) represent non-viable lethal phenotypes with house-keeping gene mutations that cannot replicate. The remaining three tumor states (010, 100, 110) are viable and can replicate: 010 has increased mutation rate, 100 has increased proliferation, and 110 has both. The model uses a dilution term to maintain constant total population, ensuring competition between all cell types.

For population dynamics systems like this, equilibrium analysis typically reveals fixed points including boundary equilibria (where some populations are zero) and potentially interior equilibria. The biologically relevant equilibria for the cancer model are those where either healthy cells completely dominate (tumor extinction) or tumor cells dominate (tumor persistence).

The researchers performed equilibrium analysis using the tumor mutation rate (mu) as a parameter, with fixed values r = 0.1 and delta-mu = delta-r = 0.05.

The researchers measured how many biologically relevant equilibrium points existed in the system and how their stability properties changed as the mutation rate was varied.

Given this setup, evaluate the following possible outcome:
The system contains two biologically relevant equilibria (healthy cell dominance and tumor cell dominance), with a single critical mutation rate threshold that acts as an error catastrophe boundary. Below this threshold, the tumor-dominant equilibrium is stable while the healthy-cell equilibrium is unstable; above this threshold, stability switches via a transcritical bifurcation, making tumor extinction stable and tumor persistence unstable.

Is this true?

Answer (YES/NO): NO